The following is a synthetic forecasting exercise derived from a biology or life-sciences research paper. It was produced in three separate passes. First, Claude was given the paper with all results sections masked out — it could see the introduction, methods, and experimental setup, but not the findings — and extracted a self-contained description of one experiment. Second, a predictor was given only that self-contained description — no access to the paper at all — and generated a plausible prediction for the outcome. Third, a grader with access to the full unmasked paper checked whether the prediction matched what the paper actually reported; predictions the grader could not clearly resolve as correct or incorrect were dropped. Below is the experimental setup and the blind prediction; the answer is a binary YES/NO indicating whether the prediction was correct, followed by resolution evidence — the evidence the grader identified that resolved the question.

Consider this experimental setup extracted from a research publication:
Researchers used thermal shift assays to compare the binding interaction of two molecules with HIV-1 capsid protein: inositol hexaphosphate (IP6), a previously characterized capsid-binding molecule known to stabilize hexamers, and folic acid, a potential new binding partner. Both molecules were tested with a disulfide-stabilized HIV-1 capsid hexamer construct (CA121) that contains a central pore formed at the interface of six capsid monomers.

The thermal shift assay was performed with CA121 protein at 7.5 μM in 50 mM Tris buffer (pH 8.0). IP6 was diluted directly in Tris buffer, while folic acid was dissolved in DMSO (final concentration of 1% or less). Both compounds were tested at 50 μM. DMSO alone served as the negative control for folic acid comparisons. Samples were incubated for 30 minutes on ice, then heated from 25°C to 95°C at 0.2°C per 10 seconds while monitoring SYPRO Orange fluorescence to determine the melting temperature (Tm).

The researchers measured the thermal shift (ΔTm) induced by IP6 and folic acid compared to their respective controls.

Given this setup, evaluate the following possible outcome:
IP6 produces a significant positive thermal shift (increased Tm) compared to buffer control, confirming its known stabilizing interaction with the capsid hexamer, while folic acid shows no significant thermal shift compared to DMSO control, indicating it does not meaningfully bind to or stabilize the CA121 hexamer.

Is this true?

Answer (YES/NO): NO